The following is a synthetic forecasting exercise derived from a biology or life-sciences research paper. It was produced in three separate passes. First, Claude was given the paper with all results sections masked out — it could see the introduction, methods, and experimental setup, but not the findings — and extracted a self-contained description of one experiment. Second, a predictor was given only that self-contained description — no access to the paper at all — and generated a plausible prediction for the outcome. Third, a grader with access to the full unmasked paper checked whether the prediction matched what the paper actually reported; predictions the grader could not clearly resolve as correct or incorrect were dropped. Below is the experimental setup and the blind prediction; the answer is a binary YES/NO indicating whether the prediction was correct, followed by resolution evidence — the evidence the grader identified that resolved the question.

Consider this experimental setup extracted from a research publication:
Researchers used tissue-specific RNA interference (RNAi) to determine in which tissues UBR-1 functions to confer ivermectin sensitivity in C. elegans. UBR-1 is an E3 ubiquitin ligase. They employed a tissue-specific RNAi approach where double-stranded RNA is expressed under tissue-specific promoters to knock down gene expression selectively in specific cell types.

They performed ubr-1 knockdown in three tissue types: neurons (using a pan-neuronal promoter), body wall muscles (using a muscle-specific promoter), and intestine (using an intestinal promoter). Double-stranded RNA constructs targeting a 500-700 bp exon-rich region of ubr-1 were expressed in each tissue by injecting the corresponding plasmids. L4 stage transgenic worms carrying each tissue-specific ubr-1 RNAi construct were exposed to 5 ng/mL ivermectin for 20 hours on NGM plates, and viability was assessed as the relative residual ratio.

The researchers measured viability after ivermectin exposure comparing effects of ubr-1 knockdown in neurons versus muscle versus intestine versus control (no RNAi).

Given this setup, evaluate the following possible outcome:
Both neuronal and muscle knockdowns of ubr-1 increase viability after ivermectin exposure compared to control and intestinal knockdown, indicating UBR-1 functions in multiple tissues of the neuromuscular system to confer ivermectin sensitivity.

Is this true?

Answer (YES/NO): NO